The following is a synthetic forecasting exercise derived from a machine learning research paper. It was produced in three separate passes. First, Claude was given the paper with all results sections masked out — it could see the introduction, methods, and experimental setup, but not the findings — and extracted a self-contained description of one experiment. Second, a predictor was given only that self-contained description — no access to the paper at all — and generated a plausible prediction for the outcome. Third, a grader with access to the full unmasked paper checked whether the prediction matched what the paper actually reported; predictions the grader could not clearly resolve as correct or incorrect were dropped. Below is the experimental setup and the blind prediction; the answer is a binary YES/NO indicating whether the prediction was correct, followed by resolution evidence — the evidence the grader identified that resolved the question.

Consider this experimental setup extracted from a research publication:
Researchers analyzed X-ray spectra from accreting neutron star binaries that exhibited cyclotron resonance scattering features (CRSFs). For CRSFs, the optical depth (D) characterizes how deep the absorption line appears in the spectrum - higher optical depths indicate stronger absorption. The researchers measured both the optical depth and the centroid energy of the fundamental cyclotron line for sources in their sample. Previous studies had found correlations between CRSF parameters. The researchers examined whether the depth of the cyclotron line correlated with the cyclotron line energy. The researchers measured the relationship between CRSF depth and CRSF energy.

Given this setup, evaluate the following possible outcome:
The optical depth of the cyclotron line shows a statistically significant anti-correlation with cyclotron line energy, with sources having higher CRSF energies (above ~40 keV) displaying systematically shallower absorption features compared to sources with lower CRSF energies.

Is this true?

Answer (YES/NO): NO